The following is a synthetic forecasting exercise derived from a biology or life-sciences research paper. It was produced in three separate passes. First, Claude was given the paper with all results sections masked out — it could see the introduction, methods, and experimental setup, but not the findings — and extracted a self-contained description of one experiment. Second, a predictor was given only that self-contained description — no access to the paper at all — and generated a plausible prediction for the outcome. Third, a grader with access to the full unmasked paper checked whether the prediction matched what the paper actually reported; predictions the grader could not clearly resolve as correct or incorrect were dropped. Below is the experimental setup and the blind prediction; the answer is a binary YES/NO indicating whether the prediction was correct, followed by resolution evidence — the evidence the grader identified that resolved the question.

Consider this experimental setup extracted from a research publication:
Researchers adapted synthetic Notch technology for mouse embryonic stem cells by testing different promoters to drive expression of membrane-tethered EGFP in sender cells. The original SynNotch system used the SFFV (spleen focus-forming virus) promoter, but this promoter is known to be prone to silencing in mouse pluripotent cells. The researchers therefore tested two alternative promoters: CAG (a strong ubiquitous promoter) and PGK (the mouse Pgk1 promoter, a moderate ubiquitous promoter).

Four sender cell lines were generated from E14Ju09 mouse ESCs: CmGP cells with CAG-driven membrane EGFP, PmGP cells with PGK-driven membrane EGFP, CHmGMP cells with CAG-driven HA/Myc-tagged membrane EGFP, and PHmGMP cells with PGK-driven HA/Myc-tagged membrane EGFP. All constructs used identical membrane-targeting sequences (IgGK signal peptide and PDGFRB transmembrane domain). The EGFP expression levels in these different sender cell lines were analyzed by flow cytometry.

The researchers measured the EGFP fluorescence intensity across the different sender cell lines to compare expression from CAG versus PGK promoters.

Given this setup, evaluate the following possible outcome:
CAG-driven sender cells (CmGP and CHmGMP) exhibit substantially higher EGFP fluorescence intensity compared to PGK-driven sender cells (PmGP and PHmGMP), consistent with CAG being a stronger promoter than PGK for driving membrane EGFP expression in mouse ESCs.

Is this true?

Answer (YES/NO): NO